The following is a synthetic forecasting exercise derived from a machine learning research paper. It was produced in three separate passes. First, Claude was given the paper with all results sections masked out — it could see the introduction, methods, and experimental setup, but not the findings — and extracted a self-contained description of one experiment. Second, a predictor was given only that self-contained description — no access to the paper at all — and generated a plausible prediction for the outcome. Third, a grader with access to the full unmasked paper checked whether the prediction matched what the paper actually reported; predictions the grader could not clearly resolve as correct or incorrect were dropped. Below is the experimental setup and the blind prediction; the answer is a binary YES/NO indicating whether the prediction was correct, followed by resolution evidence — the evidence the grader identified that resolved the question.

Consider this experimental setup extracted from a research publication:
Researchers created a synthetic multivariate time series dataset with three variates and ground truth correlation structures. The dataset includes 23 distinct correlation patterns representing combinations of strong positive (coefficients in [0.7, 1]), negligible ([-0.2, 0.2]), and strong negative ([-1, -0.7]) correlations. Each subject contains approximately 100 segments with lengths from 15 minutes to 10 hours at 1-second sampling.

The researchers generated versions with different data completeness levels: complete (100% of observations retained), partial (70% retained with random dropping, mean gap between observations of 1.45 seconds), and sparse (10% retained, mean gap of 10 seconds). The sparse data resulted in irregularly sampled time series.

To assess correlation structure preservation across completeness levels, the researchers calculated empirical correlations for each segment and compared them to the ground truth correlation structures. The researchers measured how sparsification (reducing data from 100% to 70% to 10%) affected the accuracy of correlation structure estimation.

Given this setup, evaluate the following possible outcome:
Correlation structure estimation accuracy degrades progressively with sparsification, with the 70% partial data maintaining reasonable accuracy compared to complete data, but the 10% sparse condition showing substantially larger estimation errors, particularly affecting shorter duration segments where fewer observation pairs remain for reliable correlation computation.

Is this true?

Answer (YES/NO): NO